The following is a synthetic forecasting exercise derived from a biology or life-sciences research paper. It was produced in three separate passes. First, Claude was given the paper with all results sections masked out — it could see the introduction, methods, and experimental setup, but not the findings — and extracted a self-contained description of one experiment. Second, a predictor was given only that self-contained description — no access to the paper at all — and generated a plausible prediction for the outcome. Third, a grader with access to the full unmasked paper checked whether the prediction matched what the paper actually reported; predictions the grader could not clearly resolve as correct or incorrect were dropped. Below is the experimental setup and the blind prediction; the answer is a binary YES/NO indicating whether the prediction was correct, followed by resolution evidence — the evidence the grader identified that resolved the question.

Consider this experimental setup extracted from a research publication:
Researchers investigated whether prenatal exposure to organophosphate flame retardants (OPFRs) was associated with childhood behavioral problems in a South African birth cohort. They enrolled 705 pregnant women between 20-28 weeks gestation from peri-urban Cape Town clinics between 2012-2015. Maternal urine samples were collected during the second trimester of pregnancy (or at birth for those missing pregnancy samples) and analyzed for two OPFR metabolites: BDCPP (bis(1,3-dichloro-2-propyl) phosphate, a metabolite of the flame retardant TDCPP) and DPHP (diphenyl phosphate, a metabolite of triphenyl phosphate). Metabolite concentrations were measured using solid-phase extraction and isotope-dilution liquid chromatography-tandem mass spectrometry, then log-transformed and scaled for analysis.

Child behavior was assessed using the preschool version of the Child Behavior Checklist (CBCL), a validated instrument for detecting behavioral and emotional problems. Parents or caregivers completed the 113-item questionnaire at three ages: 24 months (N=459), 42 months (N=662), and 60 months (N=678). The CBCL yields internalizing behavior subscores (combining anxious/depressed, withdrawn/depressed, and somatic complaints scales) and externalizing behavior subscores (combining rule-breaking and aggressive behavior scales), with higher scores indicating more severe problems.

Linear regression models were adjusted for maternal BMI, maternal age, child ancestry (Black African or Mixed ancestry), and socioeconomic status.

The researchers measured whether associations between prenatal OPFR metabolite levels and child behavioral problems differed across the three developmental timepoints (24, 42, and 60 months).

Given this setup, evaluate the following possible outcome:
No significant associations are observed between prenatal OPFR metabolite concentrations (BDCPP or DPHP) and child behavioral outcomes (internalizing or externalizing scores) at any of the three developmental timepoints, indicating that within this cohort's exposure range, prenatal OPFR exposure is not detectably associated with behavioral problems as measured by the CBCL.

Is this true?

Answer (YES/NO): NO